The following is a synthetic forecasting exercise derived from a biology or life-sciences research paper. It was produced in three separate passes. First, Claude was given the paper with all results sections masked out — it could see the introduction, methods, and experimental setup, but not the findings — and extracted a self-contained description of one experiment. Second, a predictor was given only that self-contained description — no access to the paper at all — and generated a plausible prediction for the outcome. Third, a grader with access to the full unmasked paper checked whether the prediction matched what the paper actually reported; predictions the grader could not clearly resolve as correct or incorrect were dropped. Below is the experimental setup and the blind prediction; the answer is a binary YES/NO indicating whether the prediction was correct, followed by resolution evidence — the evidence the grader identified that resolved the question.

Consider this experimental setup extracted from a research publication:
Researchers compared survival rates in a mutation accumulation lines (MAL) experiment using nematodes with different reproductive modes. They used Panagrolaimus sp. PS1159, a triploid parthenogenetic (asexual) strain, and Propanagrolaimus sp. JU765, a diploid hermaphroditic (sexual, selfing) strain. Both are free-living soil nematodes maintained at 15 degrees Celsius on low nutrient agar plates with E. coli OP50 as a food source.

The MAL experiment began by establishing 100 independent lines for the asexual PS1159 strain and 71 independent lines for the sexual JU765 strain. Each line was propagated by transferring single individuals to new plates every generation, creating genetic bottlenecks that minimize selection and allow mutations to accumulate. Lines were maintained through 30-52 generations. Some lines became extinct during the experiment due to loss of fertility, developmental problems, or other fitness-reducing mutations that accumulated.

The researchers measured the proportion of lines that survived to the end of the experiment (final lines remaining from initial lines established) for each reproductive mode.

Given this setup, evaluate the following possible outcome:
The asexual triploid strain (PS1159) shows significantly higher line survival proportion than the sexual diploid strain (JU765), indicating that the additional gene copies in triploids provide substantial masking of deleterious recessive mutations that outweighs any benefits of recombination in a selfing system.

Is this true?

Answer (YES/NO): NO